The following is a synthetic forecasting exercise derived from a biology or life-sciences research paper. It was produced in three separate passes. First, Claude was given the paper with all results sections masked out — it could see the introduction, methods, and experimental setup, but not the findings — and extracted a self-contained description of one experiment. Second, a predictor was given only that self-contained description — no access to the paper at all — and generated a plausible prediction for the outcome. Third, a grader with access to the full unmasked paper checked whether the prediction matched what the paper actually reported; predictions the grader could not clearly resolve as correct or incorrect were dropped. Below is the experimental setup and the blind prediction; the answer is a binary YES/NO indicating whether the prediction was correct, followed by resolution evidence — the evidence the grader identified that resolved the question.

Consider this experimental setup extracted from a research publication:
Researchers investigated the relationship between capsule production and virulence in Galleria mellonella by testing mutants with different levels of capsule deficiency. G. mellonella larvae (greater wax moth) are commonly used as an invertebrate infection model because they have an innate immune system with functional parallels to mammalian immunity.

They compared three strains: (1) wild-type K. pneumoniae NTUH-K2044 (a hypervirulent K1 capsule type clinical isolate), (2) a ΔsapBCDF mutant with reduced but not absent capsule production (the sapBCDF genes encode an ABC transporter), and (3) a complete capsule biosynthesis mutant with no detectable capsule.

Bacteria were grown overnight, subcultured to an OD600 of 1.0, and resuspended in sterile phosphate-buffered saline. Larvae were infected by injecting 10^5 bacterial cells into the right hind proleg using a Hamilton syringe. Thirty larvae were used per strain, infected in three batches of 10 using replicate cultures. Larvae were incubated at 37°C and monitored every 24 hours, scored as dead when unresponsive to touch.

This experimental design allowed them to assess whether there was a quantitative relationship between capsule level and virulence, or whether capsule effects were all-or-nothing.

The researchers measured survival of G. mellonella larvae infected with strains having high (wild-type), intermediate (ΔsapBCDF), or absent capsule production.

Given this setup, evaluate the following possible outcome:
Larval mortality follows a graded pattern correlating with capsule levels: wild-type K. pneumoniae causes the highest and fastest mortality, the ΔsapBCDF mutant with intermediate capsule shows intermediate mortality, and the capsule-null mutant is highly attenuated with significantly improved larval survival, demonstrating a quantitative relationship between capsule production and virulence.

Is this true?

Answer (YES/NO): NO